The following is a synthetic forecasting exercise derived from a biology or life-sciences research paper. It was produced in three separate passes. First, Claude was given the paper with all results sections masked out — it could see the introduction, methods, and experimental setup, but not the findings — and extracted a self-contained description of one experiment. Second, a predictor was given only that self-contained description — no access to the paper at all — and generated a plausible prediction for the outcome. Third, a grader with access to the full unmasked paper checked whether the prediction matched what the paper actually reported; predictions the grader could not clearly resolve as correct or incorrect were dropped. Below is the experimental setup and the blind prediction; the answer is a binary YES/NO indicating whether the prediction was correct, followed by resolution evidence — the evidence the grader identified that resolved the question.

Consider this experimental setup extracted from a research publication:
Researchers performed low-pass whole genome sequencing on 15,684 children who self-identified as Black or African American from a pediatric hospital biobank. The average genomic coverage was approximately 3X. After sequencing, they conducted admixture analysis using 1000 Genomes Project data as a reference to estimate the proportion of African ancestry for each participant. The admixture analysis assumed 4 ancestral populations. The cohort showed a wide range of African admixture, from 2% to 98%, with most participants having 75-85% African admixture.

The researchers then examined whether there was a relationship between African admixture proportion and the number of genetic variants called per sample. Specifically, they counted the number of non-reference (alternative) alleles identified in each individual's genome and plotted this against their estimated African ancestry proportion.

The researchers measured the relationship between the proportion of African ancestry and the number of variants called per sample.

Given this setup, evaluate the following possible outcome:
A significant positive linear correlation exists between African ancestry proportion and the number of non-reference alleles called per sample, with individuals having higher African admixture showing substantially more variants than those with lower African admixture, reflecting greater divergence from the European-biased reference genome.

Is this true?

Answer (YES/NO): YES